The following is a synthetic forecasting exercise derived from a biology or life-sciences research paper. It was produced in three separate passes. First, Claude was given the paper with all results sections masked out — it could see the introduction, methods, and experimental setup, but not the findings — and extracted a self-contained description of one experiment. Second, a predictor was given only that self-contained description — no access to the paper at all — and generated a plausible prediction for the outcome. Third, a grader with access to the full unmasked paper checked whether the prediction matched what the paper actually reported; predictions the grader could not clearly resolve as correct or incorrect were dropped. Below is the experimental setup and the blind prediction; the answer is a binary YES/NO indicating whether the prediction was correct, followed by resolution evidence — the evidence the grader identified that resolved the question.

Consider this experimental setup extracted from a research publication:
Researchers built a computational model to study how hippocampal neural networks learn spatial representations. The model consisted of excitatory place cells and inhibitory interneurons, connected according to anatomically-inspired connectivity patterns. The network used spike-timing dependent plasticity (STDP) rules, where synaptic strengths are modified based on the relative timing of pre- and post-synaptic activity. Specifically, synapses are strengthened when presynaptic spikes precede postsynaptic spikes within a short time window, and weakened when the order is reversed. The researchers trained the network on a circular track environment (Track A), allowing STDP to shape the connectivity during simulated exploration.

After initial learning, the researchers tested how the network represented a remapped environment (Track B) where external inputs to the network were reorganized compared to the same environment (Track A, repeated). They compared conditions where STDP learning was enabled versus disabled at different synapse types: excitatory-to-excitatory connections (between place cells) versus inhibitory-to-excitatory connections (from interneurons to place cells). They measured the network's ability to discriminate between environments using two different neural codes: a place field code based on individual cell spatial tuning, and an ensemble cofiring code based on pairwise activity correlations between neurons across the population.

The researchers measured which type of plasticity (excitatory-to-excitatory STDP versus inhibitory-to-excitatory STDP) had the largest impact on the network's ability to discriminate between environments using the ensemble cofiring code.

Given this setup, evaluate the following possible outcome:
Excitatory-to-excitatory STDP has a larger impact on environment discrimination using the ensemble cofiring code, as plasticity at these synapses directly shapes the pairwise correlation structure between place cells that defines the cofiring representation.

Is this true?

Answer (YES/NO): NO